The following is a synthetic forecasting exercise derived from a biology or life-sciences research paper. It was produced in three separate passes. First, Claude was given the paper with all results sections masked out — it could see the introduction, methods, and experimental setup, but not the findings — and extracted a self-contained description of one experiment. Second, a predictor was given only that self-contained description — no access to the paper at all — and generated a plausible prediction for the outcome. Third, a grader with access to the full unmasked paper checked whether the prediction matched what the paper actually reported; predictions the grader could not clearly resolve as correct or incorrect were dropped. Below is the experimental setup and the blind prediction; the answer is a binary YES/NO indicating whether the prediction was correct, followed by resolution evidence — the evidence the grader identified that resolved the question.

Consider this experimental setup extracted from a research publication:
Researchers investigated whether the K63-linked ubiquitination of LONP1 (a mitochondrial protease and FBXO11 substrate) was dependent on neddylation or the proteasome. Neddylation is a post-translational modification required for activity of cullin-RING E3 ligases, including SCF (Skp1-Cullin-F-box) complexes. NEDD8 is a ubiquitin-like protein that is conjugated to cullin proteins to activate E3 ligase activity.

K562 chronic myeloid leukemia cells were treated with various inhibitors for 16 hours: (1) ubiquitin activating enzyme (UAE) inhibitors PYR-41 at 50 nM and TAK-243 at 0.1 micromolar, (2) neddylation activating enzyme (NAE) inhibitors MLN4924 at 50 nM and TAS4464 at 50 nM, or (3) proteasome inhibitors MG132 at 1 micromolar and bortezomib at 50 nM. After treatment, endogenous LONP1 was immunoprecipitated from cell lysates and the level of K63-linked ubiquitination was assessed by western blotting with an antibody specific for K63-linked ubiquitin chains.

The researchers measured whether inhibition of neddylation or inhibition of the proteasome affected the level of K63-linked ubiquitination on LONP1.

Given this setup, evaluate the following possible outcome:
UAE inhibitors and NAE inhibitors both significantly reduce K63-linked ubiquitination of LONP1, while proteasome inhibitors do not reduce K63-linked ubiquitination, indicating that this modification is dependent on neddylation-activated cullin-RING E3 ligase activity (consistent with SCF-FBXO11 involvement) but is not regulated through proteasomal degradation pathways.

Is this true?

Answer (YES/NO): NO